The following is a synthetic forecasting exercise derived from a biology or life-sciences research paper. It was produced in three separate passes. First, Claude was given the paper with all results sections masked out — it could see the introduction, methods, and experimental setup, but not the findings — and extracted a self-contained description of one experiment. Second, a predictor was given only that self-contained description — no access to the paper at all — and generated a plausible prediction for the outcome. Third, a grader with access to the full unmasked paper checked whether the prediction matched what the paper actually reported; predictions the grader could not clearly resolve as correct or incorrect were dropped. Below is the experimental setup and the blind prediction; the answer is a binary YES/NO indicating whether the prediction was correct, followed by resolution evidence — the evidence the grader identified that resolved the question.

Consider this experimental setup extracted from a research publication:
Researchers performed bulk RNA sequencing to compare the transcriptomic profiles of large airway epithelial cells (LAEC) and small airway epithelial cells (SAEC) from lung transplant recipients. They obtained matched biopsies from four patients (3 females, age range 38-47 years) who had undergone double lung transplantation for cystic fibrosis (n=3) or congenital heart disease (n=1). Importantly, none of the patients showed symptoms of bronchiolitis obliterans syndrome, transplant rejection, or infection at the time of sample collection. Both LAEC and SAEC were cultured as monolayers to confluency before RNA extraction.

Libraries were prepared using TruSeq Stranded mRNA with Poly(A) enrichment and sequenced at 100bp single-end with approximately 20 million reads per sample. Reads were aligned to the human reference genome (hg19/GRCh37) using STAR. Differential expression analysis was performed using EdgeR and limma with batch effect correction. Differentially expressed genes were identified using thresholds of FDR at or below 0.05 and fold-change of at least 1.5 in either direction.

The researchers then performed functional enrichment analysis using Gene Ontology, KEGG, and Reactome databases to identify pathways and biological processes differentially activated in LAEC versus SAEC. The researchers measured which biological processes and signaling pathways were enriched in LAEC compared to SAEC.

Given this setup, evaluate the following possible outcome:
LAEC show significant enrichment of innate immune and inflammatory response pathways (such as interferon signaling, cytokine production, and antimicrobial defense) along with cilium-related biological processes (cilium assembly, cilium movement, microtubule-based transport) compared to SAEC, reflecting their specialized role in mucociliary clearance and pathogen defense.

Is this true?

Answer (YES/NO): NO